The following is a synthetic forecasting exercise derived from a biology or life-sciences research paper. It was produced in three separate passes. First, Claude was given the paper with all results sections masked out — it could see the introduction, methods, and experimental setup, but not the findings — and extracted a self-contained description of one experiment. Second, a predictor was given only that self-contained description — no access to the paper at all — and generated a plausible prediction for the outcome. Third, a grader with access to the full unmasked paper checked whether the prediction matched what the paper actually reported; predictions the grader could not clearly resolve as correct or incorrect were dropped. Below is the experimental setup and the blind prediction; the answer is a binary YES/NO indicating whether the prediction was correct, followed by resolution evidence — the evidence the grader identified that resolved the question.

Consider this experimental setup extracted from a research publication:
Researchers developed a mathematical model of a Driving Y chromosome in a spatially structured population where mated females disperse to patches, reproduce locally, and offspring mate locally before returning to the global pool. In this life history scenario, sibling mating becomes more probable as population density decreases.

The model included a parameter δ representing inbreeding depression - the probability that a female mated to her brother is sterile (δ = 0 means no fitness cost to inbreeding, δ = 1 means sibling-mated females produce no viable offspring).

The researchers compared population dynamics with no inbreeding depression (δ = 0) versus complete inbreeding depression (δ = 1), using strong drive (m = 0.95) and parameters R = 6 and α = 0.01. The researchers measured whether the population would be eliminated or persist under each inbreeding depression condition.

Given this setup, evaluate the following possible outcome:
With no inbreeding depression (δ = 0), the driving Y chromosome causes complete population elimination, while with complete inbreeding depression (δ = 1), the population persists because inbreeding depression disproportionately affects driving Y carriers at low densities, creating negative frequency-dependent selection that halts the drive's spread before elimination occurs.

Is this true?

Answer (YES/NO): NO